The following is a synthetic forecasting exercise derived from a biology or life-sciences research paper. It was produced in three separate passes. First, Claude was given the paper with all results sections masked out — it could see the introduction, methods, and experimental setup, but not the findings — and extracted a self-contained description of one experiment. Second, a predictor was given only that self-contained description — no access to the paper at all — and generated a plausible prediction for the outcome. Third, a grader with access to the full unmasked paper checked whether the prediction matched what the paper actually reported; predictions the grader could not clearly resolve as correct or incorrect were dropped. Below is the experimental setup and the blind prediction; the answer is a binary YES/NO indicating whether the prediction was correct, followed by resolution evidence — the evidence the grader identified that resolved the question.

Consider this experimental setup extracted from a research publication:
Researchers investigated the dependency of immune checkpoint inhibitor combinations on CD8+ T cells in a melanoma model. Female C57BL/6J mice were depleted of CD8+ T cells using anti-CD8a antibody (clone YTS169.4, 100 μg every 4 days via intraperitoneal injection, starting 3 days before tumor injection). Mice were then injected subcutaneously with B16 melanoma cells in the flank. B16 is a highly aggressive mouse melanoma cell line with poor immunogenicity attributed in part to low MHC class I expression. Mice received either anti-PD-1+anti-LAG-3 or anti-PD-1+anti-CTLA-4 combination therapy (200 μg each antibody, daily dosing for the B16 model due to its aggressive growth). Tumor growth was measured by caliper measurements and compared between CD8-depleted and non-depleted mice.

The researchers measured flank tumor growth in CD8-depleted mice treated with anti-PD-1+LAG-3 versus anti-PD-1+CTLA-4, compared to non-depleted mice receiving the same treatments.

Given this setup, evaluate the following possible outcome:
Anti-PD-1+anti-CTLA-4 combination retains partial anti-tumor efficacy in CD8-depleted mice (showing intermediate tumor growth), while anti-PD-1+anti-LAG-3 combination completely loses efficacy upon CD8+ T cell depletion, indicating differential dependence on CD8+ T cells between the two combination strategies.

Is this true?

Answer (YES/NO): NO